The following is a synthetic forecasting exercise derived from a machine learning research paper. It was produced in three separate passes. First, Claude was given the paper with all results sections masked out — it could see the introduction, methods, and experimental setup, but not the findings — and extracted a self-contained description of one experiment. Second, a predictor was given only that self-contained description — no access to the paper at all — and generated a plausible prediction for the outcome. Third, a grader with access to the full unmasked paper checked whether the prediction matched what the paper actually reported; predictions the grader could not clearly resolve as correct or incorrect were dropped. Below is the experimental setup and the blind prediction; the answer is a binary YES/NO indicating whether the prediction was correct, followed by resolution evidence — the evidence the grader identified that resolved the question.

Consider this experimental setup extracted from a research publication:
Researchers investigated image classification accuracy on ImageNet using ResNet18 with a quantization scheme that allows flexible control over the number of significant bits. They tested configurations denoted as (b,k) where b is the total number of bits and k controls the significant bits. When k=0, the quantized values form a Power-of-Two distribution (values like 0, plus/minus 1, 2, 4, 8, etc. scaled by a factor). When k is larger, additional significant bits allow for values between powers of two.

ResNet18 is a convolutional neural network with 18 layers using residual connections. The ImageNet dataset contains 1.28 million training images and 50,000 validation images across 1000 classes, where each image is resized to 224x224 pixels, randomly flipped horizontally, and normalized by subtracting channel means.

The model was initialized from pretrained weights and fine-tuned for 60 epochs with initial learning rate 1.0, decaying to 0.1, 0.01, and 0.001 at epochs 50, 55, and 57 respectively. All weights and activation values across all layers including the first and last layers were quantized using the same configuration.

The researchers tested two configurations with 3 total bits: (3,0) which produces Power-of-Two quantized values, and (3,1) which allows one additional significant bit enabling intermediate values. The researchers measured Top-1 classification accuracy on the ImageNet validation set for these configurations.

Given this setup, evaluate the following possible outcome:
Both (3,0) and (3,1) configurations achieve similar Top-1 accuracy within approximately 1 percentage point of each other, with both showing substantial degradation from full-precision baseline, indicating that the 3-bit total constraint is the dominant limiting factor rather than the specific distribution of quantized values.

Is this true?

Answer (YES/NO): NO